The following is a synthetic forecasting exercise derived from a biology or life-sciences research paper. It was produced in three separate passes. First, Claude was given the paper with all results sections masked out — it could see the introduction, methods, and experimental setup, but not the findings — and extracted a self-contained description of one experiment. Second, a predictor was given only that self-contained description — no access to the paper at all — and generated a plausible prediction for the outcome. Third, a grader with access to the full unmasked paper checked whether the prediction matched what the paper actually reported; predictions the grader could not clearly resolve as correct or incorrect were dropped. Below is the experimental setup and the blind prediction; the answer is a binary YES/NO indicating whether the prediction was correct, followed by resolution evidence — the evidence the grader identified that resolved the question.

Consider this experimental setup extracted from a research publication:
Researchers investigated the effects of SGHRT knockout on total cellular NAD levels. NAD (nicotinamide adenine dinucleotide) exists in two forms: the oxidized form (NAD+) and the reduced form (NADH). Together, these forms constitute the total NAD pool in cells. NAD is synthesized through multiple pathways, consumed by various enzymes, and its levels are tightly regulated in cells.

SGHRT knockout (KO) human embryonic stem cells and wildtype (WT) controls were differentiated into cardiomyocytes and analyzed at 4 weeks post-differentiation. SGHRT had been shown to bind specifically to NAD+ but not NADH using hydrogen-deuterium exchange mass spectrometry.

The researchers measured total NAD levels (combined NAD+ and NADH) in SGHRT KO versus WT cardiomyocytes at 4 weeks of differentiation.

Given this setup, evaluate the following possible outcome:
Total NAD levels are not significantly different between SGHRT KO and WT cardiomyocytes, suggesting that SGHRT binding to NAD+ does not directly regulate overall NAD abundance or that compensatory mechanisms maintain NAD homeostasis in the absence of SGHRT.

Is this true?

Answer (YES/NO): NO